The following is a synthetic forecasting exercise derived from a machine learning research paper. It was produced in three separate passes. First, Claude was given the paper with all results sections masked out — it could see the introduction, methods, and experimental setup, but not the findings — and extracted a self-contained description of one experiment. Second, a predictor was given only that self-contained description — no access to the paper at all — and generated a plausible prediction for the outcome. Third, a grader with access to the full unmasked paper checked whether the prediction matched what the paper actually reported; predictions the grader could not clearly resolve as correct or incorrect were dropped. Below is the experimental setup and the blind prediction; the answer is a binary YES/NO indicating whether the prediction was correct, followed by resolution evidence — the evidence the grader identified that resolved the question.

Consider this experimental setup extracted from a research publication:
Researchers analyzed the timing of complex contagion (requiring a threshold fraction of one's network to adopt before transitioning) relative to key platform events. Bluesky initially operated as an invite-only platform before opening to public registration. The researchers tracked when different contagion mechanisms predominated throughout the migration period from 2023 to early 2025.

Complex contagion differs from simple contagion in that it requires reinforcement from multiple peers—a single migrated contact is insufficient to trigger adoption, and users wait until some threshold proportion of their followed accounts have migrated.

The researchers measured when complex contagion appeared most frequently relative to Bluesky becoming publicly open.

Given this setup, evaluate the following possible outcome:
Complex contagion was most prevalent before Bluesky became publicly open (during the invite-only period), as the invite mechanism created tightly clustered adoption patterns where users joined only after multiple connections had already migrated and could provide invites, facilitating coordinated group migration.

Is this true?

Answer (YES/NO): NO